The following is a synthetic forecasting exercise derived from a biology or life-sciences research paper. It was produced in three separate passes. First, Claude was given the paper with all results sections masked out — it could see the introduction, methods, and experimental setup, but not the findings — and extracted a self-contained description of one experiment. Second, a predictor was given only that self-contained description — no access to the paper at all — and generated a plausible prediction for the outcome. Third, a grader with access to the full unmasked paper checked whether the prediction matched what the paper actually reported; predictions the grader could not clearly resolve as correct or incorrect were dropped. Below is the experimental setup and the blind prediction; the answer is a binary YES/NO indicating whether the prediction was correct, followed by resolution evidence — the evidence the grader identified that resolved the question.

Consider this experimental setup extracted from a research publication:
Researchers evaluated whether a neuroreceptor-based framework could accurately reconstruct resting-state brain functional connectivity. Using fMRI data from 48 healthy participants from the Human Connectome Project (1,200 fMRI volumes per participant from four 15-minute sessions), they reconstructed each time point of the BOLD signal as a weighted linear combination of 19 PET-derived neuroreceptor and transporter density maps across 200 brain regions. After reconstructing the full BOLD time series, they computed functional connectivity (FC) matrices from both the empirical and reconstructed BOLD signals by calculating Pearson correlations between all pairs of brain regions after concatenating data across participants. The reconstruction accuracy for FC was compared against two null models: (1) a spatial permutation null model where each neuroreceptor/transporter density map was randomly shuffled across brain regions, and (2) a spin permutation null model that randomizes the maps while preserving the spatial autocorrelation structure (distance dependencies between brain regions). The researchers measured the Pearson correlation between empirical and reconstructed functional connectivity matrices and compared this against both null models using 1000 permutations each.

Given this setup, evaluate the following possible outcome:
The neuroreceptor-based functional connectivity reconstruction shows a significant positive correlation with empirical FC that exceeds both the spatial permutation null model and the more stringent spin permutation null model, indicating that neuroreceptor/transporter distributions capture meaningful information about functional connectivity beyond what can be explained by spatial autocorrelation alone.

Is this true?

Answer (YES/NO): YES